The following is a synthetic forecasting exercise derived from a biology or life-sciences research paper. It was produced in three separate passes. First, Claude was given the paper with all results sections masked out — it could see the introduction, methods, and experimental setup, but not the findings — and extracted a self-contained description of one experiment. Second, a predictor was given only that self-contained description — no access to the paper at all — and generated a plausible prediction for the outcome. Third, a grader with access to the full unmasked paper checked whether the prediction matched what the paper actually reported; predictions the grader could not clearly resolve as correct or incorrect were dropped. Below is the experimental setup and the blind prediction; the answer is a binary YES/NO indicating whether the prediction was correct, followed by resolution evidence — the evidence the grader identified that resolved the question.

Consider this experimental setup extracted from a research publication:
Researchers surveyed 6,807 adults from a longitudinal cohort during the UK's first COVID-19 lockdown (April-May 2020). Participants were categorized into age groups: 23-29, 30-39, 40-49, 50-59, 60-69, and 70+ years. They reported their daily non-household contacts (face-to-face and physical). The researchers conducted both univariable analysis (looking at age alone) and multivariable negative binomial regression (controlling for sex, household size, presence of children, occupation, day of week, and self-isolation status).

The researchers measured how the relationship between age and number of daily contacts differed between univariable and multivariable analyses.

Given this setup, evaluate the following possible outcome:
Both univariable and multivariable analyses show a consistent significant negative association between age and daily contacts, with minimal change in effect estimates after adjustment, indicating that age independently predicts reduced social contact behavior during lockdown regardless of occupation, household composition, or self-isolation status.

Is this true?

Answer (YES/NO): NO